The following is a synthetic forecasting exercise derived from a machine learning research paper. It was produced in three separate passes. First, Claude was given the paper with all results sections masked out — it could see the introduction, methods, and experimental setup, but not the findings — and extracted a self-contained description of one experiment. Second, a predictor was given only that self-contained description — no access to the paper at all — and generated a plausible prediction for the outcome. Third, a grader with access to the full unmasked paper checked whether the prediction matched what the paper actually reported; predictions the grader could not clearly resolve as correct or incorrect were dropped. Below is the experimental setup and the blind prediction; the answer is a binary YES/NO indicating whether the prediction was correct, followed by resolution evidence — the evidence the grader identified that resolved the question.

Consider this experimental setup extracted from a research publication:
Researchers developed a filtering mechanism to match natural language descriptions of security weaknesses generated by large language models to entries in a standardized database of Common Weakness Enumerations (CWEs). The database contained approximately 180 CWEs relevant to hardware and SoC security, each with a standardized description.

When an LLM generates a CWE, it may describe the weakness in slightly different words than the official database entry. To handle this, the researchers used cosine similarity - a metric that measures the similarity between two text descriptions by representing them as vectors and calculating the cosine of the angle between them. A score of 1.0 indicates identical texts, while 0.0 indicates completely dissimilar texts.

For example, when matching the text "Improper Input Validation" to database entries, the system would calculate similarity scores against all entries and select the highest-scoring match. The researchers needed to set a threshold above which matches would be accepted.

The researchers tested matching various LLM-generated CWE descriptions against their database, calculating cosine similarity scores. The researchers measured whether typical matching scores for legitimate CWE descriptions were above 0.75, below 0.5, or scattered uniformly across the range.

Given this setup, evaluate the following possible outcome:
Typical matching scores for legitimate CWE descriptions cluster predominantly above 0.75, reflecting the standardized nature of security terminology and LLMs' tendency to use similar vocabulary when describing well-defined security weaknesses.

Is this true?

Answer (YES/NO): NO